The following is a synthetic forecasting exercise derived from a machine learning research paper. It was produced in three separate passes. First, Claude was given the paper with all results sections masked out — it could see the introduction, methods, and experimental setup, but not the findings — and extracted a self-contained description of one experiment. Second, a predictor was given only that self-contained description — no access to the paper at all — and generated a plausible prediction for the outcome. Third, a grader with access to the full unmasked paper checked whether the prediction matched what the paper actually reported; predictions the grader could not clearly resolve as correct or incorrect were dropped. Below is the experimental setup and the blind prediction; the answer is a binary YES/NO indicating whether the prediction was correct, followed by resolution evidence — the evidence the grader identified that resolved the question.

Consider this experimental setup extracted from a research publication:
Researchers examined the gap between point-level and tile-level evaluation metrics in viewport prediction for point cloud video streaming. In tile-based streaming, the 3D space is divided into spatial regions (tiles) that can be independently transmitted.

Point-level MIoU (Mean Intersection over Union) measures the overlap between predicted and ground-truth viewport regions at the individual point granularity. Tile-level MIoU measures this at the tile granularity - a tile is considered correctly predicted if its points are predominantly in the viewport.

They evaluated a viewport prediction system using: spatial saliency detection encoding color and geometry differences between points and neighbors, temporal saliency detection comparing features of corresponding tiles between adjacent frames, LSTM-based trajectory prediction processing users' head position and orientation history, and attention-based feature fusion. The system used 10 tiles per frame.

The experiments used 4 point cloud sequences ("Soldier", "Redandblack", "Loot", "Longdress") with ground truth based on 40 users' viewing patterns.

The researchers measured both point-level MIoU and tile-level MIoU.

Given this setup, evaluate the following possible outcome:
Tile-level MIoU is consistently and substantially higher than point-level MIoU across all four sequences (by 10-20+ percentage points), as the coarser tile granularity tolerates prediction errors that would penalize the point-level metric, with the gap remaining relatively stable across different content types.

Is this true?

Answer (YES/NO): NO